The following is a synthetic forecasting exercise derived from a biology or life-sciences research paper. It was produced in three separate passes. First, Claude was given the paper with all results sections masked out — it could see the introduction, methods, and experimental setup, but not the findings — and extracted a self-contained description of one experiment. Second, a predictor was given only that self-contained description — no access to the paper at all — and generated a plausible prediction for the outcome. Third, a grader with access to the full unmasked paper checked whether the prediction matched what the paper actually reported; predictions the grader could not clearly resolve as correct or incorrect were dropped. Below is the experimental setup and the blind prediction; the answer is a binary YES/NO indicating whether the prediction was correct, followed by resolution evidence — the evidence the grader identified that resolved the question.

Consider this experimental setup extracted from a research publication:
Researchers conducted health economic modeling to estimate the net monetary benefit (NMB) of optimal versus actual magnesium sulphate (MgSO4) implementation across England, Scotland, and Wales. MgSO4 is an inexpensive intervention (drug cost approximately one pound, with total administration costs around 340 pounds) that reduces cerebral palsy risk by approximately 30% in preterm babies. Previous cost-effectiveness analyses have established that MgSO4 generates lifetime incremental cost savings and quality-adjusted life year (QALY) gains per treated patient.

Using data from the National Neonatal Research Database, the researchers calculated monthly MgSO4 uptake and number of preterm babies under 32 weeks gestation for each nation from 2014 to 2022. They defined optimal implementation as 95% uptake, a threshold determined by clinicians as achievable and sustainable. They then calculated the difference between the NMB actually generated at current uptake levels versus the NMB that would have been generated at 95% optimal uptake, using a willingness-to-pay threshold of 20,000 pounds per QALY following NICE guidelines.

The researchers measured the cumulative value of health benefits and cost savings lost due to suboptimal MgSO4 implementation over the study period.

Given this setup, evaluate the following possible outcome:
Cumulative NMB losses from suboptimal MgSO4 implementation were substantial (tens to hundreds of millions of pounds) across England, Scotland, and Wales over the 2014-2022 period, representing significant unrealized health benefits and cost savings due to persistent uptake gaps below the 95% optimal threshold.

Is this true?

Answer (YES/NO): YES